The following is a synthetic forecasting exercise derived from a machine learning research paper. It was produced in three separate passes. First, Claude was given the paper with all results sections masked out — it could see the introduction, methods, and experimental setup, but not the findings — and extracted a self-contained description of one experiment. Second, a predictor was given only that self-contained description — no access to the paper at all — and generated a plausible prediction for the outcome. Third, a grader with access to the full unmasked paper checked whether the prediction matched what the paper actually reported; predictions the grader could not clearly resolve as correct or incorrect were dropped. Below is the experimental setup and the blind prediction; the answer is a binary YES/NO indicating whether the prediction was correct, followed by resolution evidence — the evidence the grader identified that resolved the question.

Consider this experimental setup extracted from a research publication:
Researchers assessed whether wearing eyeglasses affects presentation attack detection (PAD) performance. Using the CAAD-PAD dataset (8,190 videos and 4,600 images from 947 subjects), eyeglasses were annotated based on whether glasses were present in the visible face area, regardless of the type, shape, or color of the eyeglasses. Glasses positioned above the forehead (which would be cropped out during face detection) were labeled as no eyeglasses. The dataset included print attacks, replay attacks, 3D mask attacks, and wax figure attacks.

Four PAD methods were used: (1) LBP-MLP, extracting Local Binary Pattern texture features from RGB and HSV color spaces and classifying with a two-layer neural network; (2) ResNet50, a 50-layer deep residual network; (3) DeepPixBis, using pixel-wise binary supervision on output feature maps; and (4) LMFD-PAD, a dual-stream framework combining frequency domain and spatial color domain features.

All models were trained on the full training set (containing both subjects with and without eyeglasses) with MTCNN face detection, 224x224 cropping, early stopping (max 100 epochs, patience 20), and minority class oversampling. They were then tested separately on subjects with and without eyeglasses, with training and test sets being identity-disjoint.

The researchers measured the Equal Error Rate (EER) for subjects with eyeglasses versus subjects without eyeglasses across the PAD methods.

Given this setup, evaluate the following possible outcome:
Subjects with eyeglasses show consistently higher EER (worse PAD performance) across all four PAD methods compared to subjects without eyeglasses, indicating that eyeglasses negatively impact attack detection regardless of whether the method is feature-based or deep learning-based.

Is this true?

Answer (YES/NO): NO